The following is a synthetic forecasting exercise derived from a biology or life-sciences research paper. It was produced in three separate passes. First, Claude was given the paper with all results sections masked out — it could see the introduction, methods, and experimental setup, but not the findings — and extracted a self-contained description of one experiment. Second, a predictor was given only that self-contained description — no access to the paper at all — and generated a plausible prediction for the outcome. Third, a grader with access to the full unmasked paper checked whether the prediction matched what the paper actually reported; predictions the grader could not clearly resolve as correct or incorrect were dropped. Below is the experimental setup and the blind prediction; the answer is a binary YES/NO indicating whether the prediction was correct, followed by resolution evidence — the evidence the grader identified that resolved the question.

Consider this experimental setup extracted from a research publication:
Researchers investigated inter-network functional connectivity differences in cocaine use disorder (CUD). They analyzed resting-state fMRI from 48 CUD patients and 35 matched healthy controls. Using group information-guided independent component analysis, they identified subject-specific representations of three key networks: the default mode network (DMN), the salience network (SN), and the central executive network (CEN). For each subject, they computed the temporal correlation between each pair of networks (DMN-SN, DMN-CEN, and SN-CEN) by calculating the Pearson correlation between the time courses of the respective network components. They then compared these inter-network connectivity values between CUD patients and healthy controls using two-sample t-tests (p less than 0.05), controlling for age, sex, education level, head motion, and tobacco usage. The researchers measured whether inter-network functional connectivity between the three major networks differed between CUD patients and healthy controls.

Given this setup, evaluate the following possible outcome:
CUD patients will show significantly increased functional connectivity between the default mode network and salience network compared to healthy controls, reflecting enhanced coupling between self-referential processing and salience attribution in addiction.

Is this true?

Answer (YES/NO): YES